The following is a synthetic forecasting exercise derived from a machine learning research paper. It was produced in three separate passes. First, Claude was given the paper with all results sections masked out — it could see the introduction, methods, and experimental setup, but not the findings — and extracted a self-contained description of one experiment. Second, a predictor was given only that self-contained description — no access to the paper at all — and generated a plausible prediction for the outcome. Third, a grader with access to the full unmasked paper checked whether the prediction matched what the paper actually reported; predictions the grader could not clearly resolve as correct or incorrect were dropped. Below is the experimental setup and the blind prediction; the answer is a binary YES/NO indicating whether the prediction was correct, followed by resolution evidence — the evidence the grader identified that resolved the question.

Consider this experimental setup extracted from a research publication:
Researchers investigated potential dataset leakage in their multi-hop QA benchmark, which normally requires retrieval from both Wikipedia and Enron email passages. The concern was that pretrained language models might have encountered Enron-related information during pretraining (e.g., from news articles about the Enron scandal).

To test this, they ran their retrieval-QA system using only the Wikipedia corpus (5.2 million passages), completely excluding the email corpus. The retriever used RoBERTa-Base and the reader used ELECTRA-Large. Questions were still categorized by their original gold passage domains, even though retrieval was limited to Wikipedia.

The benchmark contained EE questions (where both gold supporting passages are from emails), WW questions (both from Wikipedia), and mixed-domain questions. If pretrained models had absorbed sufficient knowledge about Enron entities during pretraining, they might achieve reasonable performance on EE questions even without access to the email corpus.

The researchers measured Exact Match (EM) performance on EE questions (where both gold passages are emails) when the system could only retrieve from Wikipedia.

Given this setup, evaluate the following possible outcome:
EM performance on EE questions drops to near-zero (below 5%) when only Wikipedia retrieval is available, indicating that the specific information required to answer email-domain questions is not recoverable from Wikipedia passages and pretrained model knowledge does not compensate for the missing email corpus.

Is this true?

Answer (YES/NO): YES